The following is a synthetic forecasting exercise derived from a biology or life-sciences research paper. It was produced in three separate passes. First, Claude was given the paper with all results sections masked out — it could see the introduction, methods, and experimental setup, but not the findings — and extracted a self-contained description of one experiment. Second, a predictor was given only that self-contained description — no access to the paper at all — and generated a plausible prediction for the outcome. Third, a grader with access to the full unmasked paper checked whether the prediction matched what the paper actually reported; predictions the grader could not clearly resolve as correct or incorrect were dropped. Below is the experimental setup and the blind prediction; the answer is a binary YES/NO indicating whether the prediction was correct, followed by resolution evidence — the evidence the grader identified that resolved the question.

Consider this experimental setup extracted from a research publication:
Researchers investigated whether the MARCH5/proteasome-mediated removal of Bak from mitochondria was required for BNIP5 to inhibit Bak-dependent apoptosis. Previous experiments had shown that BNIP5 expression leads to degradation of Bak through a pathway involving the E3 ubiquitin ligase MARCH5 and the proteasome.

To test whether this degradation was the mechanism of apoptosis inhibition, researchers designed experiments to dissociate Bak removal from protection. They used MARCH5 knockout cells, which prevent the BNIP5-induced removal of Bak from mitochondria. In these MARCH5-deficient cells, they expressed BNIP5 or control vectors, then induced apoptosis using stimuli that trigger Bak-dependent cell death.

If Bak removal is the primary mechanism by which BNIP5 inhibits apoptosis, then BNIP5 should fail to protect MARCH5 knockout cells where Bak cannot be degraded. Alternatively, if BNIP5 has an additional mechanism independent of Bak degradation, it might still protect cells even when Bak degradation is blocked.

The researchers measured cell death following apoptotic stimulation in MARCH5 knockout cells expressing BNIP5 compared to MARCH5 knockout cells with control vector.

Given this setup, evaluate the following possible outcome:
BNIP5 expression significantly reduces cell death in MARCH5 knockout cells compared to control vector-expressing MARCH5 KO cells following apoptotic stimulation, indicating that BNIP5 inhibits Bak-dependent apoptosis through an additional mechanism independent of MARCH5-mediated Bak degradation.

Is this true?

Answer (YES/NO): YES